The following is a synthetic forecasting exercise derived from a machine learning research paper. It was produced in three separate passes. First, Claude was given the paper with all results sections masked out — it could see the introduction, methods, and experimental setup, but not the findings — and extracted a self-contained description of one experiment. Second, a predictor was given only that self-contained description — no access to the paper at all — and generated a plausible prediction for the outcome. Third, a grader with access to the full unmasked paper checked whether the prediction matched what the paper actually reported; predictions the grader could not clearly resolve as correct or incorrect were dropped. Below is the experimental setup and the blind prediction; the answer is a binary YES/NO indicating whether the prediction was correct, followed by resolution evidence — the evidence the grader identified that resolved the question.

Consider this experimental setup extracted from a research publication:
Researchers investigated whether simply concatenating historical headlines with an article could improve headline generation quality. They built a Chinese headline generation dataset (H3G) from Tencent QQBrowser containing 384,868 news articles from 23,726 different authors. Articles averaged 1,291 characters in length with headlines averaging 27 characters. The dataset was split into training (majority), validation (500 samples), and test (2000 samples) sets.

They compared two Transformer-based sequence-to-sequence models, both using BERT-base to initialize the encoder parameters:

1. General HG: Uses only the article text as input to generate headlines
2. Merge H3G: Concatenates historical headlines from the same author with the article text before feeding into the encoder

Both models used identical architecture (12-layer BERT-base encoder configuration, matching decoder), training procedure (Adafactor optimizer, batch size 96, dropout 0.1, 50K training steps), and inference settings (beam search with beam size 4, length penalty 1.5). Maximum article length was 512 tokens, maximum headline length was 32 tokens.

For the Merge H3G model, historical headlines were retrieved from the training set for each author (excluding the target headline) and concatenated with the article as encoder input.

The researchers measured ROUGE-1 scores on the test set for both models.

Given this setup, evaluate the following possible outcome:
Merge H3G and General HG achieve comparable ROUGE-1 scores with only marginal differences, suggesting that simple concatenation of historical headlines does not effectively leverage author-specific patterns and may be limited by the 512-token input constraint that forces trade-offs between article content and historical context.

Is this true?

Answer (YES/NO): YES